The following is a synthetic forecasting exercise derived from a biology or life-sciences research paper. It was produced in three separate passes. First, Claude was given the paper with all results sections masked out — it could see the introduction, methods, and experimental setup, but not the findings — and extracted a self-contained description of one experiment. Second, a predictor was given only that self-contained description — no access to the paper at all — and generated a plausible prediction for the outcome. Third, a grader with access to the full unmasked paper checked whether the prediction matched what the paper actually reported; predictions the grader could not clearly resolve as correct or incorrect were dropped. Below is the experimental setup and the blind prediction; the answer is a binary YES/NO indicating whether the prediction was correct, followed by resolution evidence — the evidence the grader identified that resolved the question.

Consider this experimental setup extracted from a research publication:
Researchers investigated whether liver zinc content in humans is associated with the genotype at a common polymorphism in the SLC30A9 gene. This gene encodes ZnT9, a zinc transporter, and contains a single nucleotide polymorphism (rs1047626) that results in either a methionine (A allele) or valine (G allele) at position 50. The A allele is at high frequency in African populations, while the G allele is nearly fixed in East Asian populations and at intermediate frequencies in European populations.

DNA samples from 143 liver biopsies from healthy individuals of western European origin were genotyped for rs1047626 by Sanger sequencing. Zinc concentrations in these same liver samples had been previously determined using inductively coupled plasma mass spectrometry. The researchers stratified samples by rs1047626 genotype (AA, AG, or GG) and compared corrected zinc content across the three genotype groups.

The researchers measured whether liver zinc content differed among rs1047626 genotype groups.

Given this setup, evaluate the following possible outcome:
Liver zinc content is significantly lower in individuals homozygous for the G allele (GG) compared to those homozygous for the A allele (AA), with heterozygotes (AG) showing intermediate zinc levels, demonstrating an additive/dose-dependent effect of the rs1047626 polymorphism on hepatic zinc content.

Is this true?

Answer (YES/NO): NO